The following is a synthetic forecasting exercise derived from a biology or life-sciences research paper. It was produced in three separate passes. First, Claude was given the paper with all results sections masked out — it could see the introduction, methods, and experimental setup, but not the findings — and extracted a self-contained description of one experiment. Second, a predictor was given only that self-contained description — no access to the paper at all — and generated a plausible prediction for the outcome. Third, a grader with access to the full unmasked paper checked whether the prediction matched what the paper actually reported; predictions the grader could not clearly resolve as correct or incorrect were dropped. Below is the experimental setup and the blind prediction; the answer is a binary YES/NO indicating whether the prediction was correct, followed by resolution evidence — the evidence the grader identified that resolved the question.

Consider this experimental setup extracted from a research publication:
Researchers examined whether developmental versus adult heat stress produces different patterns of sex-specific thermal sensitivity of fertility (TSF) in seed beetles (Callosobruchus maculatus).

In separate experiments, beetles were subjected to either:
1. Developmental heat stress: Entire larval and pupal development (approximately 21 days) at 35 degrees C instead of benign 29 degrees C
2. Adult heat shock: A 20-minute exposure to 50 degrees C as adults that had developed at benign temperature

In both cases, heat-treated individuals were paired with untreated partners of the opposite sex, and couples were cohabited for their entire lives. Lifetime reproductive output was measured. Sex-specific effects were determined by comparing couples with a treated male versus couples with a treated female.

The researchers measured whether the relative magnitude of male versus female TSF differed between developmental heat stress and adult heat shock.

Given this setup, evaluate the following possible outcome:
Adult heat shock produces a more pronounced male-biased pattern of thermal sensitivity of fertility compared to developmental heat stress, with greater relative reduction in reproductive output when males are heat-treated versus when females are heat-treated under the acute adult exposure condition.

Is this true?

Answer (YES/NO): NO